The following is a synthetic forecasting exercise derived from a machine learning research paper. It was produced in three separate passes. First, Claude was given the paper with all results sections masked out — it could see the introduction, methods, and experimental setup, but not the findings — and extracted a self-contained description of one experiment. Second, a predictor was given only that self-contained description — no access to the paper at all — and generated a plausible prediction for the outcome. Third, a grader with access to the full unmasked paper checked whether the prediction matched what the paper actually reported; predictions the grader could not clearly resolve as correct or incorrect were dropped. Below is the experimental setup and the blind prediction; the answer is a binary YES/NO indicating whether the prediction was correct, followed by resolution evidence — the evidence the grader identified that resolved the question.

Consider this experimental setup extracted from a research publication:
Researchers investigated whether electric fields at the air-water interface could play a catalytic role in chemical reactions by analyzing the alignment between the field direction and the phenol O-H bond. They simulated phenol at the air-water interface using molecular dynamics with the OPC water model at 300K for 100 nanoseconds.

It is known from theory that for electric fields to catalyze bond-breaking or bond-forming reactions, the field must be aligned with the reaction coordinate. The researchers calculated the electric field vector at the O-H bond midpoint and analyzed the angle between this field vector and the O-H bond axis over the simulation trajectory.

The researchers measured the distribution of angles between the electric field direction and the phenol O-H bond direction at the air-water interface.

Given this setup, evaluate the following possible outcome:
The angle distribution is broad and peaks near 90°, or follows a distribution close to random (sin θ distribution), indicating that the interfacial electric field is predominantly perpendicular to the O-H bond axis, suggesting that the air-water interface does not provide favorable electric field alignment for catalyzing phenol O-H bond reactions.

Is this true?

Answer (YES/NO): NO